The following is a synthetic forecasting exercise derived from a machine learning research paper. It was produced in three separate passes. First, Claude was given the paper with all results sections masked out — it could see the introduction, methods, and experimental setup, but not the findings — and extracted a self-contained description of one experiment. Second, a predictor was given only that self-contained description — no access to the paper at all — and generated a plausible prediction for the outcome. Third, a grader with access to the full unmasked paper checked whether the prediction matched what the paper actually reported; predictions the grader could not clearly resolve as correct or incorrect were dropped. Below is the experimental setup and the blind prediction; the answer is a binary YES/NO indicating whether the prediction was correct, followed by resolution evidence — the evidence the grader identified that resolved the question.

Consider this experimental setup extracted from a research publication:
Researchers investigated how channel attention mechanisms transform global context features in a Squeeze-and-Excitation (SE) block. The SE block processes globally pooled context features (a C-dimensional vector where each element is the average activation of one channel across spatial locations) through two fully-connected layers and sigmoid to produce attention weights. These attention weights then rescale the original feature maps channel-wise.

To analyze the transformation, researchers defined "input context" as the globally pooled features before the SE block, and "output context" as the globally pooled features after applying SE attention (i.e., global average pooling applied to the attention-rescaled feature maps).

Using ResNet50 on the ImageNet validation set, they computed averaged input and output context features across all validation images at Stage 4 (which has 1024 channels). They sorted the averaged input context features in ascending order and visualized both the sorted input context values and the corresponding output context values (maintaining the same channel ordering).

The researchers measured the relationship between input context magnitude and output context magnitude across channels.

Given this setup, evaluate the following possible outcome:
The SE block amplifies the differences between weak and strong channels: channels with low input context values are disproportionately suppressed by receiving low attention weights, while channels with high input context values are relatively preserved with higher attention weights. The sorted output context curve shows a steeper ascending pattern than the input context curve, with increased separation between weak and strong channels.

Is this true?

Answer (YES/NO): NO